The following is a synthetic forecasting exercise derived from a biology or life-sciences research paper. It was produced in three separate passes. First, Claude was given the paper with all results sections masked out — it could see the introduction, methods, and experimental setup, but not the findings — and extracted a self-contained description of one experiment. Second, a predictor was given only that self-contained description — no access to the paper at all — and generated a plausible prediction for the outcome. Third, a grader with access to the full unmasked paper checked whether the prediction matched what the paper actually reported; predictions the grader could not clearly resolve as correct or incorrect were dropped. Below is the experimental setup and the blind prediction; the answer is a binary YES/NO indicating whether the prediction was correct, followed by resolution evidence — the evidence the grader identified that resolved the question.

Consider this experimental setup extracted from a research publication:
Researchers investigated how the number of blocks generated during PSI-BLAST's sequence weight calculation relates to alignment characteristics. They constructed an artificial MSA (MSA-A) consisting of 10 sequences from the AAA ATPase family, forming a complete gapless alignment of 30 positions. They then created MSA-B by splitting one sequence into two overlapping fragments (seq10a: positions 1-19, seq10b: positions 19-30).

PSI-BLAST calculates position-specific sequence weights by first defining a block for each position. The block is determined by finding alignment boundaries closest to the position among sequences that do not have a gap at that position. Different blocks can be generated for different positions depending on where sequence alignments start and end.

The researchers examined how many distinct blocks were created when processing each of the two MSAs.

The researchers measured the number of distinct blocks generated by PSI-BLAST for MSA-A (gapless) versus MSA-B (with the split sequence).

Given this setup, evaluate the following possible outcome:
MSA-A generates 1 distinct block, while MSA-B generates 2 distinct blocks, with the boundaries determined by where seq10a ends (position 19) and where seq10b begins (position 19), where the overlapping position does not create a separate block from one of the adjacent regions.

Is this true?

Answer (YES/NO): NO